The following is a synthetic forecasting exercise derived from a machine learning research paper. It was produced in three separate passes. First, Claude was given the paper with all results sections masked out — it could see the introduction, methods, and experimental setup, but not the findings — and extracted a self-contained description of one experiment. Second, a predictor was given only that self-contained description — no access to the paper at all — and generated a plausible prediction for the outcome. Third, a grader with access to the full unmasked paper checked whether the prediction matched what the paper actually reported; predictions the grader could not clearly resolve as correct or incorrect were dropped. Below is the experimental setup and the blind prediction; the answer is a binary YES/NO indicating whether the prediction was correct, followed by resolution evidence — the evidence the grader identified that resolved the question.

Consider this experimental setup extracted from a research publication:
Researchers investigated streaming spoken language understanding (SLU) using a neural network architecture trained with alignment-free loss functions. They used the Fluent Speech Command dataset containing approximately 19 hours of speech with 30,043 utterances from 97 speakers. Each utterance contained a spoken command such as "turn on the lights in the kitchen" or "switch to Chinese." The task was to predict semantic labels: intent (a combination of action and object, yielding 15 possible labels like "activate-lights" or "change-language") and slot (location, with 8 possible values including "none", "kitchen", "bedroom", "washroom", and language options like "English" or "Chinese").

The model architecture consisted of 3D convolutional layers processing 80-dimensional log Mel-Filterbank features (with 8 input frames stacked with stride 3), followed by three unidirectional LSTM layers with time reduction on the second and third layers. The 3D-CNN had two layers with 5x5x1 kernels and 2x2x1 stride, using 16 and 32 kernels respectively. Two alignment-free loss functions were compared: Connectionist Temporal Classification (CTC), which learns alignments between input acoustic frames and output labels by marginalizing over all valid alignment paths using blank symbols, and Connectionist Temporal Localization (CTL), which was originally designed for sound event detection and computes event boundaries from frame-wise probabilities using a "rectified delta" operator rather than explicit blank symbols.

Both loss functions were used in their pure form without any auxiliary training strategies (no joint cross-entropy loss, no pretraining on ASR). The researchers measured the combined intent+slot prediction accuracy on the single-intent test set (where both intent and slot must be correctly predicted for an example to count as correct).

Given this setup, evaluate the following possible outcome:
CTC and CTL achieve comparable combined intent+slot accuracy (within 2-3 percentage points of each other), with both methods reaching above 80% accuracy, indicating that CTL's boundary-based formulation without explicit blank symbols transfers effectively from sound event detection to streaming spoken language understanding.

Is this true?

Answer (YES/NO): NO